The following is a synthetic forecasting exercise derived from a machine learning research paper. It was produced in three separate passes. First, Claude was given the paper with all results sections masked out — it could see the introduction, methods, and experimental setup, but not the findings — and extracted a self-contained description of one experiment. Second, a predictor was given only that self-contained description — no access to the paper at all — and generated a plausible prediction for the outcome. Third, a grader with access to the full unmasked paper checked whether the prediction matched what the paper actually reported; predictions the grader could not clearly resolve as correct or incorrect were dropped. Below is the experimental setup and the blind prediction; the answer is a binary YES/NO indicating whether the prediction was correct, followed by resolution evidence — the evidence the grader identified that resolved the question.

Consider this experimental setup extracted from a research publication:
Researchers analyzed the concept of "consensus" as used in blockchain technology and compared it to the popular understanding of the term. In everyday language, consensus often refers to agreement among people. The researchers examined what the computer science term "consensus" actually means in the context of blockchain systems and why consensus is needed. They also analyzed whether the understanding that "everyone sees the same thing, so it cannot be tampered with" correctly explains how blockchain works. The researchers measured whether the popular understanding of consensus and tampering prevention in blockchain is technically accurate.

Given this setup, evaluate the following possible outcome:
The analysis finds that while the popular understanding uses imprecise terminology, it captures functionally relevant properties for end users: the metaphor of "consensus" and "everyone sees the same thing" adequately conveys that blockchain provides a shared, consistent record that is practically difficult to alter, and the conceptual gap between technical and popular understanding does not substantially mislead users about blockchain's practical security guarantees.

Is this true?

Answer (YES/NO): NO